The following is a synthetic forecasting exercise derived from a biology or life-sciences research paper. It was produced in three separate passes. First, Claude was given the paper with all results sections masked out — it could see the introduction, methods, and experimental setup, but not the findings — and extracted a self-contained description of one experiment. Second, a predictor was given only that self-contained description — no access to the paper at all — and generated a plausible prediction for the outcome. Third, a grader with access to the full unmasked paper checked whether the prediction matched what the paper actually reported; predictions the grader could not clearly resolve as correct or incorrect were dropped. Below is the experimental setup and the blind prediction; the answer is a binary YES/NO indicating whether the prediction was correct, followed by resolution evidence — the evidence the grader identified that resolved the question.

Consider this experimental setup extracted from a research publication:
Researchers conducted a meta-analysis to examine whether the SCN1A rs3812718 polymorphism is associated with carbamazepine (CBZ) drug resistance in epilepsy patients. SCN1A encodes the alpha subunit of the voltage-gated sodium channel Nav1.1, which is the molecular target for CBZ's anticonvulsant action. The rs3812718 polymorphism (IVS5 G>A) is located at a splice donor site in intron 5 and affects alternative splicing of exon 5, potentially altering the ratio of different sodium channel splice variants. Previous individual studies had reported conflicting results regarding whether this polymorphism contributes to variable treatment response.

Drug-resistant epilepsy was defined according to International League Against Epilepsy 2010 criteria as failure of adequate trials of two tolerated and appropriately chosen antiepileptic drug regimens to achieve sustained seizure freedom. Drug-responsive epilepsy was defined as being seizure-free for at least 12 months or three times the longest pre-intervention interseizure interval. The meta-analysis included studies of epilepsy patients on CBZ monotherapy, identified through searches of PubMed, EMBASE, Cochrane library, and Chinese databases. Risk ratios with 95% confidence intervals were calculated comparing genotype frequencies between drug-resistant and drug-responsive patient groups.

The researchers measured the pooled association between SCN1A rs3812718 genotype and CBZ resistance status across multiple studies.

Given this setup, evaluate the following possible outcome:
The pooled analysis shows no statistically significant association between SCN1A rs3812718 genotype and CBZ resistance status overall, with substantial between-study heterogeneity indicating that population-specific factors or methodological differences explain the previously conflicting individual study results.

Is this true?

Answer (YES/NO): NO